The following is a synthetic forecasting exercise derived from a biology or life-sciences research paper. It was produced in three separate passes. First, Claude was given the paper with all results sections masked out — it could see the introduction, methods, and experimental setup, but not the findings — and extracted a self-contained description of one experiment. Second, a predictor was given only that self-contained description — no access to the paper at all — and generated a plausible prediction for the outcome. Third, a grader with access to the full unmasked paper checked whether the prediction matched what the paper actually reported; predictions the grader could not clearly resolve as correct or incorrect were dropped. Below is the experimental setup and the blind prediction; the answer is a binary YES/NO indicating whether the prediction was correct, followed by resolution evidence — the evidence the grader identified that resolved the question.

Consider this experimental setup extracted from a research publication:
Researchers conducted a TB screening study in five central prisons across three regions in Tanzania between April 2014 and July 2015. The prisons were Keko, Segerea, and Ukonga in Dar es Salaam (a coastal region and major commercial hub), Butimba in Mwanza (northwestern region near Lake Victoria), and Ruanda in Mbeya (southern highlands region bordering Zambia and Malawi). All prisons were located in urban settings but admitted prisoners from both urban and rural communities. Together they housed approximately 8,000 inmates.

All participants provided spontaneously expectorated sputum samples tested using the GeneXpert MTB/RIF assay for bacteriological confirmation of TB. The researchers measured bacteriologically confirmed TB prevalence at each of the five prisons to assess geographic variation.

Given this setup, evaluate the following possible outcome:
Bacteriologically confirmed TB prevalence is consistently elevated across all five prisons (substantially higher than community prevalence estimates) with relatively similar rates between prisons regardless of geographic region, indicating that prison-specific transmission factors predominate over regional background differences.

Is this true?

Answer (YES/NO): NO